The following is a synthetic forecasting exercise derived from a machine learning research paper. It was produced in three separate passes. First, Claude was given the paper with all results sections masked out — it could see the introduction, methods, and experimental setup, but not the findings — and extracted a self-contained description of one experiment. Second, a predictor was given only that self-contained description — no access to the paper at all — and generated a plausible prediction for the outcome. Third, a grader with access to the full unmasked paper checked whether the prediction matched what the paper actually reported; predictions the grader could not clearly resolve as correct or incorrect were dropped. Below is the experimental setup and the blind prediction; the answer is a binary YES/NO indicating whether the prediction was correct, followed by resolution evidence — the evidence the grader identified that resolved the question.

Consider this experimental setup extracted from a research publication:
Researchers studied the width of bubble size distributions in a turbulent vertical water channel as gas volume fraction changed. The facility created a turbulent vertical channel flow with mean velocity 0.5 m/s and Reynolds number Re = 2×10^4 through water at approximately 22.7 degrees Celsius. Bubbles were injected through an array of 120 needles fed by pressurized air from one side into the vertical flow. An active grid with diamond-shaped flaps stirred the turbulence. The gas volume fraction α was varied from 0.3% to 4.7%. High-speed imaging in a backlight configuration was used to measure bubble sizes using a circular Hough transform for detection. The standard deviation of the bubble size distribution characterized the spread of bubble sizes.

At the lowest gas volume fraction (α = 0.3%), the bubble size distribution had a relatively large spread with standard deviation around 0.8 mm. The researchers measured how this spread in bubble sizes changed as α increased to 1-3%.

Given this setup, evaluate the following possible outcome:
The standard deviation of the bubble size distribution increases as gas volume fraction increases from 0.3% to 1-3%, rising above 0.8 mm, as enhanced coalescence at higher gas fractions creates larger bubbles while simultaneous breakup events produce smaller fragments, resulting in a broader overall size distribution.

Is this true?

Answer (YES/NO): NO